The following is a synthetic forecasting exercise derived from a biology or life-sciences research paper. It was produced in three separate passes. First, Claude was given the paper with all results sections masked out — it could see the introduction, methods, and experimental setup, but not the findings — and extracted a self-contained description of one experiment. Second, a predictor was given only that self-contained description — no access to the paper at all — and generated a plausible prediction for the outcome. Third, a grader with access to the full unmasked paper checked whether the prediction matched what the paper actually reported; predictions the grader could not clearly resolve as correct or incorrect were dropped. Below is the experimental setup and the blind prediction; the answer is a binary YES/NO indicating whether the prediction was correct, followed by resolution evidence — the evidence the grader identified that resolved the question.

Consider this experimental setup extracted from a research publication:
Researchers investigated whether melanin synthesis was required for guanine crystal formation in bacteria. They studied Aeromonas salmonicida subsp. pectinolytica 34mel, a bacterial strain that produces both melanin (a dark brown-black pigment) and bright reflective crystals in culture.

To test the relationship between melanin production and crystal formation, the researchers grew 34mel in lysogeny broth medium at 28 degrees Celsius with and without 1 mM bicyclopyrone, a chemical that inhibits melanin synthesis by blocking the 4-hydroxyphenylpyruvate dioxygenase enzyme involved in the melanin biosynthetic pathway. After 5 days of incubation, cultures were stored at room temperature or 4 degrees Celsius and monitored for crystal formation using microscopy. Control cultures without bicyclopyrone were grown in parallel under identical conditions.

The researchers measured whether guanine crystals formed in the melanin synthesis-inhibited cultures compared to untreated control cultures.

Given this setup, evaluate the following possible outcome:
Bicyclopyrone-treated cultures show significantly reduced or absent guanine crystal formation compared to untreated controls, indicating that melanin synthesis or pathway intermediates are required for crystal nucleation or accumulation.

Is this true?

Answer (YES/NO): NO